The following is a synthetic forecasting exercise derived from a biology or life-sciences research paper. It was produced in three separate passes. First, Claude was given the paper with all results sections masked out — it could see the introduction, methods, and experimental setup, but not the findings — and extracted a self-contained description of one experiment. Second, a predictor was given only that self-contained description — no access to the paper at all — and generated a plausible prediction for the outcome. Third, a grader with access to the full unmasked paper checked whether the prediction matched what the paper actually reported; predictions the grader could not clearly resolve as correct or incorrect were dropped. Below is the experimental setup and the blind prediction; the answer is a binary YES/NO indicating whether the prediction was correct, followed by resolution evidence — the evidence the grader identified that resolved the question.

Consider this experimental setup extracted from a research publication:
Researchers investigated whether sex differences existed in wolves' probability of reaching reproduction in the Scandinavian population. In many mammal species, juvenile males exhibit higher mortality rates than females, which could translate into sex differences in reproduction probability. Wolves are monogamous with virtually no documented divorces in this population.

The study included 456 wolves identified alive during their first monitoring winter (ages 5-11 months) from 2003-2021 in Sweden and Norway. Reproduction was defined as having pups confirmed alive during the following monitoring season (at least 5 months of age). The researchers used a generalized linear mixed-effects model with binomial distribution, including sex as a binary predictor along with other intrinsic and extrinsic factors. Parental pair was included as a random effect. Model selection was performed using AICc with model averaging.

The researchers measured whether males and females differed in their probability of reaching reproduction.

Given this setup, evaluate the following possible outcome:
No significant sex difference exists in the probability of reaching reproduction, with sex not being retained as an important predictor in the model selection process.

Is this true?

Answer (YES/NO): YES